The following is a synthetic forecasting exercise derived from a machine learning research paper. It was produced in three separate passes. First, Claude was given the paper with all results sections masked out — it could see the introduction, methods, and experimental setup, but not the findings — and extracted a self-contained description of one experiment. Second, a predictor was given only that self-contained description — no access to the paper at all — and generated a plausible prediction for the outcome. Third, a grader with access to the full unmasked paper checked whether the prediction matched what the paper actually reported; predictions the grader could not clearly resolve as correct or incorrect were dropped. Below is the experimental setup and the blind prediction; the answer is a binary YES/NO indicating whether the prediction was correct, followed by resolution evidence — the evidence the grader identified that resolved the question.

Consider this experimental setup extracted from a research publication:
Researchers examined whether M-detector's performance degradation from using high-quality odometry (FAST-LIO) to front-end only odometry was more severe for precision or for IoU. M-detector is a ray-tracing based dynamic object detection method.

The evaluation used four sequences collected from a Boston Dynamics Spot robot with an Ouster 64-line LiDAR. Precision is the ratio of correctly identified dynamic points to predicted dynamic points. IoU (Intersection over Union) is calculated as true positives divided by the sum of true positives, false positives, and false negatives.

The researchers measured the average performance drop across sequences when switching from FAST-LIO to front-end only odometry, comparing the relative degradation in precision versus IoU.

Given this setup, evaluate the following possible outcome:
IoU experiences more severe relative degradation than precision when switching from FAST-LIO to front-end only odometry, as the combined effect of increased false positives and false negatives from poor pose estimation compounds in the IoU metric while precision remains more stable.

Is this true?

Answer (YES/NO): YES